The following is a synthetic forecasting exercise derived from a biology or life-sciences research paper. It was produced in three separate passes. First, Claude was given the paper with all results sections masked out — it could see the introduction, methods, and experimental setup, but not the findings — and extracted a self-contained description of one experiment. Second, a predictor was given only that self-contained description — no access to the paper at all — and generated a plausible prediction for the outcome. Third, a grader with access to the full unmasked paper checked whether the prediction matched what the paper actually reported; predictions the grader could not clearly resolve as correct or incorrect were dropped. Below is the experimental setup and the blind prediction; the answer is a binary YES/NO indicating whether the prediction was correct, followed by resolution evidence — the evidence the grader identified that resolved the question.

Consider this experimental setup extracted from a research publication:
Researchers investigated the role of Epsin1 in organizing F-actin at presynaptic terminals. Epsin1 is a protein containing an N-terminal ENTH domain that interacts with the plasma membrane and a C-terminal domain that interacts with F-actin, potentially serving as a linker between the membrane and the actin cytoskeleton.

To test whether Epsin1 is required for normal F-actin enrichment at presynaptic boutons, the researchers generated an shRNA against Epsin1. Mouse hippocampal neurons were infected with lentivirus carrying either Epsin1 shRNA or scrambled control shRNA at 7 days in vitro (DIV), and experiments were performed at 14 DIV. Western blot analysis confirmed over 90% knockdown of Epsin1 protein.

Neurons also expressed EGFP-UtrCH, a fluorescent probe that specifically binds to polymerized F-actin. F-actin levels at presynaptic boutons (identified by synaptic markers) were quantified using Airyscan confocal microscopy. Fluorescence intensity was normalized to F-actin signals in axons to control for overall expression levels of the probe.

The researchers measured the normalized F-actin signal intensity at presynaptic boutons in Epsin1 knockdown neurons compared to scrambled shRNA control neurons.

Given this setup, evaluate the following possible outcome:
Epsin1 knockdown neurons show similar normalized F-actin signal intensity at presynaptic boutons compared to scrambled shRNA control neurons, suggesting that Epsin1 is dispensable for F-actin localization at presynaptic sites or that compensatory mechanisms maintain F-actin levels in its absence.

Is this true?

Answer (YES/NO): NO